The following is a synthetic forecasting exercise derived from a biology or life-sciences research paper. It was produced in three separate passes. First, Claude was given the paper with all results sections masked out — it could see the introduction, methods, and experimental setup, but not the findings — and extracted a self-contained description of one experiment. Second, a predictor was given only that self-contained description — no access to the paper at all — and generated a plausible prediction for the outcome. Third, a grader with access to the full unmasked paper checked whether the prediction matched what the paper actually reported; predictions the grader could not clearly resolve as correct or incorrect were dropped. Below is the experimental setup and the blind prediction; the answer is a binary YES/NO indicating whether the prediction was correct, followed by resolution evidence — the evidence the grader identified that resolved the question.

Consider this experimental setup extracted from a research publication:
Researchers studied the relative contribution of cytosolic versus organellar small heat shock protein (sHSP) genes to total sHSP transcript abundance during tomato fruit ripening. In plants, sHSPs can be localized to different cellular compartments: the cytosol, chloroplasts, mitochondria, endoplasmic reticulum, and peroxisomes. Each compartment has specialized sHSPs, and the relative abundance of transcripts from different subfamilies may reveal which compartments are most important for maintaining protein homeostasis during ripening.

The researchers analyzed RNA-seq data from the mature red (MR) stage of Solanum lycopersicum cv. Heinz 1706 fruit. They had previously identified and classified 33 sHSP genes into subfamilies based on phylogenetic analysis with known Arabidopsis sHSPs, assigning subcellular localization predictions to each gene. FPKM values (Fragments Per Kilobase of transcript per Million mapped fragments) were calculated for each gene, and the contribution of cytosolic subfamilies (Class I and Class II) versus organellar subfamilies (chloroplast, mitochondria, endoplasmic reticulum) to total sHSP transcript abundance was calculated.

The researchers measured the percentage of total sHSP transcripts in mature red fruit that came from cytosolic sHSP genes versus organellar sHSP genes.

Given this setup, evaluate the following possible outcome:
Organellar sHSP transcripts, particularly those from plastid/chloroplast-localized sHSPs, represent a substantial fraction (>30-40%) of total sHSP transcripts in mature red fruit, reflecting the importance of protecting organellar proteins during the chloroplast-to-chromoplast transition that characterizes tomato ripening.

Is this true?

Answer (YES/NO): NO